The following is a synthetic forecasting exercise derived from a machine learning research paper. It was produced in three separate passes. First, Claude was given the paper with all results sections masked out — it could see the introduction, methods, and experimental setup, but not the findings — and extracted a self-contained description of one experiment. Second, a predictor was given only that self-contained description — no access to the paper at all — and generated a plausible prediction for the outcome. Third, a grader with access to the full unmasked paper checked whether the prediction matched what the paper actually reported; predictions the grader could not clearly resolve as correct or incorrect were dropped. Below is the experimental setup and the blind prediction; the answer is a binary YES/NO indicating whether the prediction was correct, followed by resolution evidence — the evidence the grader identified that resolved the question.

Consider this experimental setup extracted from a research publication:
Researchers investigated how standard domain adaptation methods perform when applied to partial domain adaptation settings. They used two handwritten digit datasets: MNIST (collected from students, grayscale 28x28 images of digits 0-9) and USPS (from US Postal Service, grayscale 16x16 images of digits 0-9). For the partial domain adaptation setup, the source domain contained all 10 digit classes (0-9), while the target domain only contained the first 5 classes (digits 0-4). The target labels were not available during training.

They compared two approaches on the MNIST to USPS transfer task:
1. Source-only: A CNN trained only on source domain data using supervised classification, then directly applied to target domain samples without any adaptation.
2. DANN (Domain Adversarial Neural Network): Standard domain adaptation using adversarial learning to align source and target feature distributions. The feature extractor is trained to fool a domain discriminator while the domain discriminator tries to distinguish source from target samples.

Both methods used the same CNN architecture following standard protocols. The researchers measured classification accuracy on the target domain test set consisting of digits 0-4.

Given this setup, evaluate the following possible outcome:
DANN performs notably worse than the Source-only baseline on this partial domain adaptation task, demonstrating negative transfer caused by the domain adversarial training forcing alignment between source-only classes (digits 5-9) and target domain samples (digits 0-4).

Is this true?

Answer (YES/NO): YES